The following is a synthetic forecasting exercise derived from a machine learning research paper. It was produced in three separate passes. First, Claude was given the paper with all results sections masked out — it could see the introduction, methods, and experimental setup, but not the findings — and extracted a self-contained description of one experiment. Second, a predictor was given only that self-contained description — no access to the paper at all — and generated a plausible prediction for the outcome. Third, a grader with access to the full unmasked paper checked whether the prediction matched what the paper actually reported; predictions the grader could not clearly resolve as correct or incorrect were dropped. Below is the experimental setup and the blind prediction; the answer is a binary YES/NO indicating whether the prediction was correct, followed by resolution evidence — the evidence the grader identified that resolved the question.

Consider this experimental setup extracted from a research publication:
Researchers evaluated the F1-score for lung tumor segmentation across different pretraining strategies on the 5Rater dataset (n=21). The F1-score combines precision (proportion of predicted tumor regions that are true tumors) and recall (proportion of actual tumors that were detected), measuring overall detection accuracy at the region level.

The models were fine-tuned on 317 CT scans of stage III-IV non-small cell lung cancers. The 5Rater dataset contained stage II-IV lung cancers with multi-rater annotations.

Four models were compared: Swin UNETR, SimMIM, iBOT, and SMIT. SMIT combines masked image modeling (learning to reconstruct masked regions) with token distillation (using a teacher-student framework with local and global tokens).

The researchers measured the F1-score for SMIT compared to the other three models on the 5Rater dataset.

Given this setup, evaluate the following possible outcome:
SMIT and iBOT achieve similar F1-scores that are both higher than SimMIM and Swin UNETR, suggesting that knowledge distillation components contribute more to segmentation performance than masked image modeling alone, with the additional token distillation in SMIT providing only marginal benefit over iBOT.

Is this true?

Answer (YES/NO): NO